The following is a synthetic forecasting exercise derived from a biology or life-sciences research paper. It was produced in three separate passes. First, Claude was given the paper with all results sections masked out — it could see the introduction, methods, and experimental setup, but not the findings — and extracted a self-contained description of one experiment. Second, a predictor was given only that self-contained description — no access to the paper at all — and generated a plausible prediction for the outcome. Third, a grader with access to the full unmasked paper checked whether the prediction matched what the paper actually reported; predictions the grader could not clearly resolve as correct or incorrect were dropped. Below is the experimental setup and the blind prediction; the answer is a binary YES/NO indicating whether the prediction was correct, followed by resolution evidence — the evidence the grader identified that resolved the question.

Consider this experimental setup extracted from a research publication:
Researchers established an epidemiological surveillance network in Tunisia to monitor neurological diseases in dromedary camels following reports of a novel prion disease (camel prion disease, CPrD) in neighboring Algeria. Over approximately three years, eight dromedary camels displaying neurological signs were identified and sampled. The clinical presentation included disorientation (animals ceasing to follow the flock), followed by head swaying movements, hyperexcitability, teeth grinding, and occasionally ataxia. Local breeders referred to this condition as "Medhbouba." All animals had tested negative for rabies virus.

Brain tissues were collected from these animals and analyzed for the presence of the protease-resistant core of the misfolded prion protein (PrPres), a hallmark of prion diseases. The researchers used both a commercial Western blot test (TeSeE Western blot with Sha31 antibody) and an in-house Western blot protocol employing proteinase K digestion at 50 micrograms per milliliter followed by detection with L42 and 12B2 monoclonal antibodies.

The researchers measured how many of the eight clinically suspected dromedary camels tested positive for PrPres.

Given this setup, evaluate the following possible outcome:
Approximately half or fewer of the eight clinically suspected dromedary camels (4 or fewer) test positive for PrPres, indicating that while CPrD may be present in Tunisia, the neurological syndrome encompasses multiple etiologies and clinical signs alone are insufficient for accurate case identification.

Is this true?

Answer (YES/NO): NO